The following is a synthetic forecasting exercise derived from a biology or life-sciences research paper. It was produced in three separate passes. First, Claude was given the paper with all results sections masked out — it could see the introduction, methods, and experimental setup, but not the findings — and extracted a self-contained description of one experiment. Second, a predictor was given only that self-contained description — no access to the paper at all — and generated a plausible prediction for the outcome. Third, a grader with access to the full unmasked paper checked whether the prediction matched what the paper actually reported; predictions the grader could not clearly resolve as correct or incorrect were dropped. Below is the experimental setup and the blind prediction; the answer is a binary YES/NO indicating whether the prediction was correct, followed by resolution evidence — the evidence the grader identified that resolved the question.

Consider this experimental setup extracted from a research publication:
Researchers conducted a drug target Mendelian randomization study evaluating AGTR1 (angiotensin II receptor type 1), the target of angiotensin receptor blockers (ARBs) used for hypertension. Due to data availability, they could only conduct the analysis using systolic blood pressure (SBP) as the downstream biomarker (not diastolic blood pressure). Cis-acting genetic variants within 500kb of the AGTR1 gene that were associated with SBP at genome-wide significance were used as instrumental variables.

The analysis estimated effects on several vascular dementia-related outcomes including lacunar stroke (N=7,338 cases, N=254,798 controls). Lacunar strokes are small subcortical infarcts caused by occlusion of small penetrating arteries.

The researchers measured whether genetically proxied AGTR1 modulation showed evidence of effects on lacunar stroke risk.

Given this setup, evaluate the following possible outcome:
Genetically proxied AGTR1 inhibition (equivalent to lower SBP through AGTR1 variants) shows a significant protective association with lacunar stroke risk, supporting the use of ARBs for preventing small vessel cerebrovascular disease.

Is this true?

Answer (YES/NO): NO